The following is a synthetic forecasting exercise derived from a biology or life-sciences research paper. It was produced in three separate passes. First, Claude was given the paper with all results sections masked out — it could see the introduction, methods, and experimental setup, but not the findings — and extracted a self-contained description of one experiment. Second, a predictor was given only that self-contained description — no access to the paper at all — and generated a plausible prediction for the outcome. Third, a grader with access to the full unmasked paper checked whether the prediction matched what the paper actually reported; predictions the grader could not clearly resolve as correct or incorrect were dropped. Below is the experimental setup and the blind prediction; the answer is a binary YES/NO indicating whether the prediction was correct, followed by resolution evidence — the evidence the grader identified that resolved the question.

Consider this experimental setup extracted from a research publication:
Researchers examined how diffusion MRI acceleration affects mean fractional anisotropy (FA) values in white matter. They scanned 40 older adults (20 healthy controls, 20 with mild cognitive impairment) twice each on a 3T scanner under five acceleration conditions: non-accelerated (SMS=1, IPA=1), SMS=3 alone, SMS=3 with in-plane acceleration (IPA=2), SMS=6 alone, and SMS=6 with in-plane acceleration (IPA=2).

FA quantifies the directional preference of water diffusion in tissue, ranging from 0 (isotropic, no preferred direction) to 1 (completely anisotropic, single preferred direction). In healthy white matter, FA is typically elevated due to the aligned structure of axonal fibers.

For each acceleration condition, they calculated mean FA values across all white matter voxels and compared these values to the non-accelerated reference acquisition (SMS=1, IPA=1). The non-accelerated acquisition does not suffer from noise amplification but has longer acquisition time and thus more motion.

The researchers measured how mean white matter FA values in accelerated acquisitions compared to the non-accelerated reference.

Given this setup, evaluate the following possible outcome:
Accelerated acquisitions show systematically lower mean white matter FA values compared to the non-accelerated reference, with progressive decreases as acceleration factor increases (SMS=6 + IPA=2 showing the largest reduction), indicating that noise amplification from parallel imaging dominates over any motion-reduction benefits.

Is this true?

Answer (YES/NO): NO